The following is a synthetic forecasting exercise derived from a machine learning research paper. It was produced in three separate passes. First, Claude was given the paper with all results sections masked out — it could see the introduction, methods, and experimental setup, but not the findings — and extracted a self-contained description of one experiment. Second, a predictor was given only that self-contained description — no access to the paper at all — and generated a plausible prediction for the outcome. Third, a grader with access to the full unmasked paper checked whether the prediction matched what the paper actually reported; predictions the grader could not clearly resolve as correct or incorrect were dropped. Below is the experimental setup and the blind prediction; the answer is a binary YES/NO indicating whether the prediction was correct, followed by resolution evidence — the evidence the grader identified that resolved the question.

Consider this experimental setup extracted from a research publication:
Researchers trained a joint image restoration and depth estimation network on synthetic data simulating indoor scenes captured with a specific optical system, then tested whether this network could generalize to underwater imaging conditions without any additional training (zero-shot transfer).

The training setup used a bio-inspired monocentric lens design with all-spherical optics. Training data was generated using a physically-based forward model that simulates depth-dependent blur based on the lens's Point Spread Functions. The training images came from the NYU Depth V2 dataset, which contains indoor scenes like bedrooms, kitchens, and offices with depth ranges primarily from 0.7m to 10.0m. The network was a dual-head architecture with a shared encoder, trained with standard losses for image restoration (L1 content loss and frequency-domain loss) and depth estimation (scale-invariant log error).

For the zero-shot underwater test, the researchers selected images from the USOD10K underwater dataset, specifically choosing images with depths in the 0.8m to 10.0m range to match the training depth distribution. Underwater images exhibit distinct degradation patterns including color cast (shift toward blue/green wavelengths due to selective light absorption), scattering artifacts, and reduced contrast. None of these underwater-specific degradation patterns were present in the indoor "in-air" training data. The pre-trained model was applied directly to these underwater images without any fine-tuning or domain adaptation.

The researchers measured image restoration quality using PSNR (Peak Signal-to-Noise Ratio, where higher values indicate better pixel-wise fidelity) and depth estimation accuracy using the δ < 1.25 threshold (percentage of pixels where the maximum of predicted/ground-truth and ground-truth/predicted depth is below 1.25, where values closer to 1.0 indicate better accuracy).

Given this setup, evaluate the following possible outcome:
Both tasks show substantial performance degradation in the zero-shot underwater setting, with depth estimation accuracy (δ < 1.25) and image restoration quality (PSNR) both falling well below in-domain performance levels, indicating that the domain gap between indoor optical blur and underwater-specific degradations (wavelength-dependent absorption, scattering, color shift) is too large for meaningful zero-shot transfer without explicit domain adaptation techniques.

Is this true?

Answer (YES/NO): NO